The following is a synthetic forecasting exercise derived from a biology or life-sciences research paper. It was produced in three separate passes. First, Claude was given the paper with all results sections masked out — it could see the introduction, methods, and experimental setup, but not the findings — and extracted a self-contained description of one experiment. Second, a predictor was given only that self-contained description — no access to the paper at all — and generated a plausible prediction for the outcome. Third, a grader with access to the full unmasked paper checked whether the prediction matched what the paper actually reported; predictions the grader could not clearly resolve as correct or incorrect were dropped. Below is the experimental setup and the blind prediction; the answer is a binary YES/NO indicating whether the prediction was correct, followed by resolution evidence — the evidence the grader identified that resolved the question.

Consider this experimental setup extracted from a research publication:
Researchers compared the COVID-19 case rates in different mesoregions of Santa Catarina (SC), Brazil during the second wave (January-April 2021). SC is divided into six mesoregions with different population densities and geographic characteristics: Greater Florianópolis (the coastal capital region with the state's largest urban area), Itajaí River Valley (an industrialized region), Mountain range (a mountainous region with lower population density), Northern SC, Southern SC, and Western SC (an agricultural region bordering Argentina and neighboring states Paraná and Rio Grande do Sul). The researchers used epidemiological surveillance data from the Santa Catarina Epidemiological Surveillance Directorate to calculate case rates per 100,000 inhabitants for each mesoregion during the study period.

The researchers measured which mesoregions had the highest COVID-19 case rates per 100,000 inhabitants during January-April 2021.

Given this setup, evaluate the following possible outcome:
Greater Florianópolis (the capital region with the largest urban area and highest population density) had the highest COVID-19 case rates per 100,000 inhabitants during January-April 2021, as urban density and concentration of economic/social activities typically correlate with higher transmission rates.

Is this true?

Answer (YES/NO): NO